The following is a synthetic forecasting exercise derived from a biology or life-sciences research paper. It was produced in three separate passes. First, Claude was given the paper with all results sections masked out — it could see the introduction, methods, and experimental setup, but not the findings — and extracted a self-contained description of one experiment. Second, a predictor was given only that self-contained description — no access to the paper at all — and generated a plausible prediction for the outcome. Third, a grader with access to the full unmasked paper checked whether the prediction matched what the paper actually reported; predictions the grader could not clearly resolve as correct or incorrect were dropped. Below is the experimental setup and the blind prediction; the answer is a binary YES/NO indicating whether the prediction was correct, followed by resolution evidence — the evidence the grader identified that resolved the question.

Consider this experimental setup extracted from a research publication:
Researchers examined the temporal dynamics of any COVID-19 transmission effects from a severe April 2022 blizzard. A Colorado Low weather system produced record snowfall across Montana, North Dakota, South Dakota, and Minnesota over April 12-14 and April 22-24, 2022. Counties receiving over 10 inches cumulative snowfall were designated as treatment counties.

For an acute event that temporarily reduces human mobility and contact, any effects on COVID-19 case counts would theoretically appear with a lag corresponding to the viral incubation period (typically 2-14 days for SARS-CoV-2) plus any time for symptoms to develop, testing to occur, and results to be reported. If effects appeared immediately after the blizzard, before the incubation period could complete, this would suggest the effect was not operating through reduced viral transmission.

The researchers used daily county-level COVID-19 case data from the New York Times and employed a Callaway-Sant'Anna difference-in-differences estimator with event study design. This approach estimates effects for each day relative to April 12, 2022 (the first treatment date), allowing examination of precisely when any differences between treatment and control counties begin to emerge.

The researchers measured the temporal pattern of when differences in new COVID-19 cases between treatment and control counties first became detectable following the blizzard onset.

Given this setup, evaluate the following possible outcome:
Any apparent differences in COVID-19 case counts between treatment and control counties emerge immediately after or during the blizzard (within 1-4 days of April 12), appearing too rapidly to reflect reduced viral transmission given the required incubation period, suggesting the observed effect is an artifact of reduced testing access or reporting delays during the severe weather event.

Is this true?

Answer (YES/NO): YES